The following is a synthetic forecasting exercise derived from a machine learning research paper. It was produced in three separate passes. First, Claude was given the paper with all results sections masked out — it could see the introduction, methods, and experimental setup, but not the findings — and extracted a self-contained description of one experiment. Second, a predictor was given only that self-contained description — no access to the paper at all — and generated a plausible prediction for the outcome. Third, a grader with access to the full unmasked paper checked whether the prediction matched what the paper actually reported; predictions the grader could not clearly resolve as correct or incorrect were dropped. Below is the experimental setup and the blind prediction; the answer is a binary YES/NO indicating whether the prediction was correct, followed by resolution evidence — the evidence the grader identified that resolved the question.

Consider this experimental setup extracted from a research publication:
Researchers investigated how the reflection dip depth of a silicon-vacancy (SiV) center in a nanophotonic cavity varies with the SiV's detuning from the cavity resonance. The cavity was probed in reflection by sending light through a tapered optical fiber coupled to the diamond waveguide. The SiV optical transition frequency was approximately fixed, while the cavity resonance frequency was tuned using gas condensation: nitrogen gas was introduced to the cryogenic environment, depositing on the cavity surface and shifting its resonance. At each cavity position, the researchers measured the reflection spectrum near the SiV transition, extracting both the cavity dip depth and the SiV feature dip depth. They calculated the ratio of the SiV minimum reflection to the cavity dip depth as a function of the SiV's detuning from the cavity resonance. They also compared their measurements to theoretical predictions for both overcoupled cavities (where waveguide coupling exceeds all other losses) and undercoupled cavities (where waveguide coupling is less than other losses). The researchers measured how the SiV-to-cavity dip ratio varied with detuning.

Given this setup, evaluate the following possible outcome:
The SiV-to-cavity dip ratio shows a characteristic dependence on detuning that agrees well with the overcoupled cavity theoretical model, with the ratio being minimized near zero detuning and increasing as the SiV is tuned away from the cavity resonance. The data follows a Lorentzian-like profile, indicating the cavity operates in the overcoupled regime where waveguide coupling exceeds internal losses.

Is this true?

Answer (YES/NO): NO